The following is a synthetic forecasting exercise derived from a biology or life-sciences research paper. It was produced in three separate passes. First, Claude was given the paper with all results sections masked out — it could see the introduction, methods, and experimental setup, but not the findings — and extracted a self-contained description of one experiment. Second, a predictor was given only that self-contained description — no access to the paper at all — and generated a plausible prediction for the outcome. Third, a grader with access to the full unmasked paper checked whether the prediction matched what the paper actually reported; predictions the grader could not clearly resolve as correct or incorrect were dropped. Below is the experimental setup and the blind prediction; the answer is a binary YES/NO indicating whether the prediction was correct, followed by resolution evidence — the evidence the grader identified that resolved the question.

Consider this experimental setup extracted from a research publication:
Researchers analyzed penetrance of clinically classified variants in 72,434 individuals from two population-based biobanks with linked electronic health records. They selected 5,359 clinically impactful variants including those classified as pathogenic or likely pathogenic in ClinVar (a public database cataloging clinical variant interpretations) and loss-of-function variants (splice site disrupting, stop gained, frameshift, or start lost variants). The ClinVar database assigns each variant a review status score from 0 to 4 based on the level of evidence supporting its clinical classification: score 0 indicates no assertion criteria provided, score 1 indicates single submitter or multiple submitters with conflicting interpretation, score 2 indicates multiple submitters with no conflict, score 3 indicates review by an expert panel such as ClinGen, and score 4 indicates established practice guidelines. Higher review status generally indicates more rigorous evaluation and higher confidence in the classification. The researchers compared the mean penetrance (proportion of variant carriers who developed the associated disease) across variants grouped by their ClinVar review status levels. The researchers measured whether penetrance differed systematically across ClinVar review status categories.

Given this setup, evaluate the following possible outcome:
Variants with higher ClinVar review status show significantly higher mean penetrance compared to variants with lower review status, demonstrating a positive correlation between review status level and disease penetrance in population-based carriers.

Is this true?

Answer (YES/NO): YES